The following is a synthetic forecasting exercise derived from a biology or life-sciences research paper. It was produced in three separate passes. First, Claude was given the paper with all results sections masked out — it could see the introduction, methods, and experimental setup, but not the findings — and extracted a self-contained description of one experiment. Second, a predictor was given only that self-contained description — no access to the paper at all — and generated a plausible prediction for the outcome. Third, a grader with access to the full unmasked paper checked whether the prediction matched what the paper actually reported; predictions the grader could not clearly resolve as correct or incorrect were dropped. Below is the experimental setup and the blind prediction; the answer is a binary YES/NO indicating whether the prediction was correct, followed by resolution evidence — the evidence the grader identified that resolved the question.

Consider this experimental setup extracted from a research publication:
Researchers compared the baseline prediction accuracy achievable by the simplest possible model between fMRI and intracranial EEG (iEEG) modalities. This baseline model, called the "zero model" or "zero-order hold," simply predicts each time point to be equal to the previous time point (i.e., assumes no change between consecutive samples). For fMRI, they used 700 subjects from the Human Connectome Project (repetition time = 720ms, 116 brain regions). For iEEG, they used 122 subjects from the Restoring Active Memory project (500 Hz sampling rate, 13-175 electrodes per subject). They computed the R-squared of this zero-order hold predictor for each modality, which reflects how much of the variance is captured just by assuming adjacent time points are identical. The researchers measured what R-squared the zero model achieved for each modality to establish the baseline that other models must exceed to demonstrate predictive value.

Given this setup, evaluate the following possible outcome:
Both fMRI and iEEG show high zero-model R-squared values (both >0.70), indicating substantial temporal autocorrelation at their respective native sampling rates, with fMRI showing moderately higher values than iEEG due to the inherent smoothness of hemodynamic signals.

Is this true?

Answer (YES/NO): NO